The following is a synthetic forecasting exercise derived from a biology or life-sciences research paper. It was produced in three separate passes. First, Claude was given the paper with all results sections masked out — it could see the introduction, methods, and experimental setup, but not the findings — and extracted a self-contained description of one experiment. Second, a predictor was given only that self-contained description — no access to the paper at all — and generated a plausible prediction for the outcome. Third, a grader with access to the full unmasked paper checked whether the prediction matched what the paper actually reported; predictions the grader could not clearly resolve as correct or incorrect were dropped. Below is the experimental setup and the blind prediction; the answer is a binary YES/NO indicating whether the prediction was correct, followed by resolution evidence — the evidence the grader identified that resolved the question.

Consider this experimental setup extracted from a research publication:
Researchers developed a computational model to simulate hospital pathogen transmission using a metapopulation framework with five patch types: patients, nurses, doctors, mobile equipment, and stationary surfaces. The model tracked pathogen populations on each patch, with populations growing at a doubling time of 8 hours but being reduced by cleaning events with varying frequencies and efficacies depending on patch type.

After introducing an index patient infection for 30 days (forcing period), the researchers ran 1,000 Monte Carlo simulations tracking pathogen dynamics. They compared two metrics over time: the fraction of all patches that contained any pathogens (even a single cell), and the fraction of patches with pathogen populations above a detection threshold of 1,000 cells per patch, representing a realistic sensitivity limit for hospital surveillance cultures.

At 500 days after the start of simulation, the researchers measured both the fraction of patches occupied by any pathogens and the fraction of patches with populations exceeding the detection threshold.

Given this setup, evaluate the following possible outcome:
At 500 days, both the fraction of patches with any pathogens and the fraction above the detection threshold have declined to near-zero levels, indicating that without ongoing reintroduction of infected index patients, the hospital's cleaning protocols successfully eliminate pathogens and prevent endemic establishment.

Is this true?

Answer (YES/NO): NO